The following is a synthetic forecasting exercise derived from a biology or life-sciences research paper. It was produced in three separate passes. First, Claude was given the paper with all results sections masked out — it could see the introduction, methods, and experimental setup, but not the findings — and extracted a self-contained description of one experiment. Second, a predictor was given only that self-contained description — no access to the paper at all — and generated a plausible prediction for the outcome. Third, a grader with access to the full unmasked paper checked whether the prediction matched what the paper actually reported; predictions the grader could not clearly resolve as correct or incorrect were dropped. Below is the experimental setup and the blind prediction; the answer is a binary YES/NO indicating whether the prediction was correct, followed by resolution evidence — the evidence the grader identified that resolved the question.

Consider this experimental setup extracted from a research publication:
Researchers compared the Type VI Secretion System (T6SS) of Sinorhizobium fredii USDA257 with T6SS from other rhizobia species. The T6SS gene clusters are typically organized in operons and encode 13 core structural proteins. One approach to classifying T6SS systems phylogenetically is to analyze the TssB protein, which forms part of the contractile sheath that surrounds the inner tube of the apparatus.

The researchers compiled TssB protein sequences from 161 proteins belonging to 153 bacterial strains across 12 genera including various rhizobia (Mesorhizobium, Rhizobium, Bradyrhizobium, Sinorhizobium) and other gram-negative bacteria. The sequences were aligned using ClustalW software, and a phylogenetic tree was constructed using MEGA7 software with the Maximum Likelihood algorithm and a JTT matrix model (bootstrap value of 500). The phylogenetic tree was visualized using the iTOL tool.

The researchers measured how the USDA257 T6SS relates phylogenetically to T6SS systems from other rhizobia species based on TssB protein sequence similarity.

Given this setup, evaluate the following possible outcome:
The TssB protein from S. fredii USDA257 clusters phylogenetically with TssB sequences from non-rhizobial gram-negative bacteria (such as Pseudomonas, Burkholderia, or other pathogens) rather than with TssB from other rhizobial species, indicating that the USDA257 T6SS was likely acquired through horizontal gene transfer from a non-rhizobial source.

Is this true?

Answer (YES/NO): NO